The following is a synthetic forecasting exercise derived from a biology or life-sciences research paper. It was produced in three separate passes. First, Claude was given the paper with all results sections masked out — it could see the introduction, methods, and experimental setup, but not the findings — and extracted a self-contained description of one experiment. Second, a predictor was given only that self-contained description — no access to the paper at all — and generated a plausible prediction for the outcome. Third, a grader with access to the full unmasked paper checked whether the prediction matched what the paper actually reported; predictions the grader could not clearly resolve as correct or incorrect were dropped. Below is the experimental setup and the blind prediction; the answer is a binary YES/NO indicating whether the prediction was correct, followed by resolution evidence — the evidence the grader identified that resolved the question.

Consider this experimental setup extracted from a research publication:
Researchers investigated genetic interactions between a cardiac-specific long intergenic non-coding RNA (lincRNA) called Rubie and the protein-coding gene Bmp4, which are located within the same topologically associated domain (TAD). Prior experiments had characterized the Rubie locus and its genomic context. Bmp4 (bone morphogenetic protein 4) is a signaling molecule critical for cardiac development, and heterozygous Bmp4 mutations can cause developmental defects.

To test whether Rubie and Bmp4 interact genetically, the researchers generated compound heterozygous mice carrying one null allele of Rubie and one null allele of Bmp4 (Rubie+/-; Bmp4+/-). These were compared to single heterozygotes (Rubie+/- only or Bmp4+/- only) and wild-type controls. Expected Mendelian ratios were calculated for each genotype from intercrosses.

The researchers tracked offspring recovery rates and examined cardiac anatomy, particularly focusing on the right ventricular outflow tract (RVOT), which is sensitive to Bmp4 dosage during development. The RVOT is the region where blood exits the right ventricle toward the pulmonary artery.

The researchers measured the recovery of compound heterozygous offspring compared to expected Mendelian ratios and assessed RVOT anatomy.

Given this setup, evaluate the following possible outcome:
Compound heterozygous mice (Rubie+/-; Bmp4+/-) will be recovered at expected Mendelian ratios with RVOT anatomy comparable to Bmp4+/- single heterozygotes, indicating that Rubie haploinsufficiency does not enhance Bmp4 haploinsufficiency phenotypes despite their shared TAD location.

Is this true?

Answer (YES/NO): NO